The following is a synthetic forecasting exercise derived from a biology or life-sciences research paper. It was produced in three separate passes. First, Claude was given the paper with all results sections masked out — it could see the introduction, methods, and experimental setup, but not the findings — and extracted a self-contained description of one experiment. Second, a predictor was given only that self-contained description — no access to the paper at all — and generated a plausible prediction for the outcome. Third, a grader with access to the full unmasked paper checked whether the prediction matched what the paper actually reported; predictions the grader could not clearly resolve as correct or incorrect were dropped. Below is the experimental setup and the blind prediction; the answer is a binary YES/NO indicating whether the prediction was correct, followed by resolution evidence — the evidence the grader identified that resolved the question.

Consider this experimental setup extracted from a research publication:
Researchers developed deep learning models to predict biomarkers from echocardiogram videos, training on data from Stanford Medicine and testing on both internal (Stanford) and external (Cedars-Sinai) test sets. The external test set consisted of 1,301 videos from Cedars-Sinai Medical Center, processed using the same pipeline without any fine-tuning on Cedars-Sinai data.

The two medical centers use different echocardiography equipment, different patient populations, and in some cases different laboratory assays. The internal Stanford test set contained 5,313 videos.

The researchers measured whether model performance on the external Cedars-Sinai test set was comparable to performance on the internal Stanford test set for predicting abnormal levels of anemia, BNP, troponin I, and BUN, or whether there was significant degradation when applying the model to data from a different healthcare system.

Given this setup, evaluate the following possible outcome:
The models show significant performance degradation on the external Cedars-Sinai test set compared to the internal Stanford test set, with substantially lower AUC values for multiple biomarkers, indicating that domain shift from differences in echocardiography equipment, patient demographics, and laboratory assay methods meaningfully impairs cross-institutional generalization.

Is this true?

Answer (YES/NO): NO